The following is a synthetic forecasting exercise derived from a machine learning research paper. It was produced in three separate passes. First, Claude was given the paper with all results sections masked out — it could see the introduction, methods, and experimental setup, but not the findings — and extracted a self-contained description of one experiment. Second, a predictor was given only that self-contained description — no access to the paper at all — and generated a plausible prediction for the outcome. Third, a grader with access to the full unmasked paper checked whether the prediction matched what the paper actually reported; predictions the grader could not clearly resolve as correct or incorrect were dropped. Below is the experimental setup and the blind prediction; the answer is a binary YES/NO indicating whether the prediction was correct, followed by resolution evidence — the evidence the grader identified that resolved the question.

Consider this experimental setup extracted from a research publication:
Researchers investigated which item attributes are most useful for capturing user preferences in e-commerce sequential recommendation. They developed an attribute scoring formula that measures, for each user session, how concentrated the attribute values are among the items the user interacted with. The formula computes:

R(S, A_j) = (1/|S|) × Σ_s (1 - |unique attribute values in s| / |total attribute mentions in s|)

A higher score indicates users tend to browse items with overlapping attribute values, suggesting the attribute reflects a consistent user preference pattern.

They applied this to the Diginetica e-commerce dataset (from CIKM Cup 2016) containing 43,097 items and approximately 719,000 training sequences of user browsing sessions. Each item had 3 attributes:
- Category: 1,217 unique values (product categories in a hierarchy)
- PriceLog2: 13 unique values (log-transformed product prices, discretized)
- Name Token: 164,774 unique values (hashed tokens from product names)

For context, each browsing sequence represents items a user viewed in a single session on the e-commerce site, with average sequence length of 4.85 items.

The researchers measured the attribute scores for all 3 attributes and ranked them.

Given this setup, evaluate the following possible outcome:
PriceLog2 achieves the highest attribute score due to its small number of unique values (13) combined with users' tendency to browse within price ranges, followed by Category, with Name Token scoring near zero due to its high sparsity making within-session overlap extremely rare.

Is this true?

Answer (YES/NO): NO